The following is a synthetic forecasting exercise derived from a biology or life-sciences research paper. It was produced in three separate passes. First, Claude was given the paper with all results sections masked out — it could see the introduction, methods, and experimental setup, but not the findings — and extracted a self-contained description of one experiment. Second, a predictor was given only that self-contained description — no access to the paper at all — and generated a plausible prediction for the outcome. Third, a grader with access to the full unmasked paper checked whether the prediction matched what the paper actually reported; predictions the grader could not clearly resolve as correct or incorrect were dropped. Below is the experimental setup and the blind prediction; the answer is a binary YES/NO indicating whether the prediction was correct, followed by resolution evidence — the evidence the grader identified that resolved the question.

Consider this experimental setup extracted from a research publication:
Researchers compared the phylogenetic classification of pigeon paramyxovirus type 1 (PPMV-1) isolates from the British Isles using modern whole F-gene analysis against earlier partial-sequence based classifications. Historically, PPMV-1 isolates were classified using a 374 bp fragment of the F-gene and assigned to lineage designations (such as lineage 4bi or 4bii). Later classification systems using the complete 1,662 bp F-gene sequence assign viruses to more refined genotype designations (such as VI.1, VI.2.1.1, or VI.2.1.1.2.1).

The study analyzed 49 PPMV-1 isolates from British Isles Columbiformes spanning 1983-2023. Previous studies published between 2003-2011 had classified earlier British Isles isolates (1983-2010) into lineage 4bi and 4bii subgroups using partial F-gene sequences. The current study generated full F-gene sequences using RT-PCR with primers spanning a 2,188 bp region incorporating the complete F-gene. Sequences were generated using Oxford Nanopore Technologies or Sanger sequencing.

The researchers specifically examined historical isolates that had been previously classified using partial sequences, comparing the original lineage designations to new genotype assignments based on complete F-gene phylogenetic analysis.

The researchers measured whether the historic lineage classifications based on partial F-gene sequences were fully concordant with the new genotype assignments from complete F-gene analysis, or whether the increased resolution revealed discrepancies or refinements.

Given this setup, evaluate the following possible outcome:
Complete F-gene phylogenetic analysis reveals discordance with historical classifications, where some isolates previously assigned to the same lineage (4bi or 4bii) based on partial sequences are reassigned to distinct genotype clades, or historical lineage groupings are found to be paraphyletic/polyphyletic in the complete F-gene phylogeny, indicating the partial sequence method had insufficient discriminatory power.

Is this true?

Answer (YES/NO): NO